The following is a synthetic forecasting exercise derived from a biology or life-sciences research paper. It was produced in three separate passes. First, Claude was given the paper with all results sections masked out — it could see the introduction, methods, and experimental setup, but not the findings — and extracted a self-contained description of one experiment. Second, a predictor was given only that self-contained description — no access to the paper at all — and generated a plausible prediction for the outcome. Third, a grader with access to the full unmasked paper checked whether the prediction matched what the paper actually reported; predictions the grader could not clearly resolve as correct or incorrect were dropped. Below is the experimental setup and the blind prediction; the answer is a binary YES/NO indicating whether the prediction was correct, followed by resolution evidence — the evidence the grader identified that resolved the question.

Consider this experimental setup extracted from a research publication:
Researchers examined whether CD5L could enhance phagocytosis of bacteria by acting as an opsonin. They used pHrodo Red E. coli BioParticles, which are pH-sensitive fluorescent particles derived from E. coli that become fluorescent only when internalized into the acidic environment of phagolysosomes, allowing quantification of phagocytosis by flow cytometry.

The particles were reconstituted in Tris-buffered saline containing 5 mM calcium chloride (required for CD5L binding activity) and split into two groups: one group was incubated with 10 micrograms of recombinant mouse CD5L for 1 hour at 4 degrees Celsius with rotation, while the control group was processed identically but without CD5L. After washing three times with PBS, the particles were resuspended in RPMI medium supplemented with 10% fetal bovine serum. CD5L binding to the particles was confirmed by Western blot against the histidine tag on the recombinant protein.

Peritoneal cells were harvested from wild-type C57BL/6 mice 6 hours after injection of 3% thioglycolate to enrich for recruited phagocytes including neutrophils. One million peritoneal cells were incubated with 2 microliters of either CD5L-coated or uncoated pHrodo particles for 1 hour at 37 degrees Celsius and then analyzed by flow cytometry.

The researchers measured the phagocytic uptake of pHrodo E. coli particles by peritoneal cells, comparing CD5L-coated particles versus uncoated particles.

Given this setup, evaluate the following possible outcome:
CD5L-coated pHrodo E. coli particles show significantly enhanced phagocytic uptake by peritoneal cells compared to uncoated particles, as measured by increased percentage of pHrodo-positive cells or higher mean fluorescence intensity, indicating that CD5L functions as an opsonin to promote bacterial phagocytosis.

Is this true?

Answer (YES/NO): NO